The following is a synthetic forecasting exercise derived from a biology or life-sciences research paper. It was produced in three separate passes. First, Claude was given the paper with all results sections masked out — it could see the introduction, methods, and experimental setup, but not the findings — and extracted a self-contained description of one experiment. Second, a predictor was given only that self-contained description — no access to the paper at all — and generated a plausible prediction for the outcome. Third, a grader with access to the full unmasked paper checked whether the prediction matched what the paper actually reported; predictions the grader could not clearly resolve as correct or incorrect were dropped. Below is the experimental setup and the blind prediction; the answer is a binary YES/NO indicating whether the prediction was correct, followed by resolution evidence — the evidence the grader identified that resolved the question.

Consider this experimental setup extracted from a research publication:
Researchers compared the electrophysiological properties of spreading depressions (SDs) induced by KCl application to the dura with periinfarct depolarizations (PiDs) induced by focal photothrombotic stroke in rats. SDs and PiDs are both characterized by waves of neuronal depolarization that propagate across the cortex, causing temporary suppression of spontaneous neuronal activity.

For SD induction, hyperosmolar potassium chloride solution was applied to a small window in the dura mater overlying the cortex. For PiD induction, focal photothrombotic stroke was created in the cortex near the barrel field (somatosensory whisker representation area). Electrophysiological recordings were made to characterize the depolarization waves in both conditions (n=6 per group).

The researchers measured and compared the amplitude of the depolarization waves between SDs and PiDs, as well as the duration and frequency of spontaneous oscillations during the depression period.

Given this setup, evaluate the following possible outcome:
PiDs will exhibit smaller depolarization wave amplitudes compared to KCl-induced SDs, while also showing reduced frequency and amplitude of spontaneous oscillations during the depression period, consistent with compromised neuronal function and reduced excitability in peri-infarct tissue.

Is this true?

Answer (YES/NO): NO